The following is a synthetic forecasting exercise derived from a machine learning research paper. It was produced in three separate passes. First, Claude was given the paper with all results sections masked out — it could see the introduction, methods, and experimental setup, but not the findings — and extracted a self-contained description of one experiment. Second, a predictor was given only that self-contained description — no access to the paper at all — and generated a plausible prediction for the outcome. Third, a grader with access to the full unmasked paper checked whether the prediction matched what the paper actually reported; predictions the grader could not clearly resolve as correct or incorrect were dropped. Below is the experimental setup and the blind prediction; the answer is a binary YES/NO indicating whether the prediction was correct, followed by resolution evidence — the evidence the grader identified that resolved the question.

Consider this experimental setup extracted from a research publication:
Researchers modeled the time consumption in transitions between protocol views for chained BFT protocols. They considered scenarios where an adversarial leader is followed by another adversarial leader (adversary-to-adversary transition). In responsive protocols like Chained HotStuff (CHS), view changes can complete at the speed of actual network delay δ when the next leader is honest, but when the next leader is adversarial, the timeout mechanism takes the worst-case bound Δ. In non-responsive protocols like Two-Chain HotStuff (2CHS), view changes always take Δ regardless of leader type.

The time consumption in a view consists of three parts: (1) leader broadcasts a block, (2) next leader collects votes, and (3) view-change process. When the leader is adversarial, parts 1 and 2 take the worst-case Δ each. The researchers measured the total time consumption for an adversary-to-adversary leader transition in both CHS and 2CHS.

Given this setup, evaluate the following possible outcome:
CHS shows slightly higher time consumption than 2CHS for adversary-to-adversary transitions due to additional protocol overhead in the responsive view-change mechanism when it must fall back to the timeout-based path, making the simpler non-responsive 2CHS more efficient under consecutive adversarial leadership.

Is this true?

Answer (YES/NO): NO